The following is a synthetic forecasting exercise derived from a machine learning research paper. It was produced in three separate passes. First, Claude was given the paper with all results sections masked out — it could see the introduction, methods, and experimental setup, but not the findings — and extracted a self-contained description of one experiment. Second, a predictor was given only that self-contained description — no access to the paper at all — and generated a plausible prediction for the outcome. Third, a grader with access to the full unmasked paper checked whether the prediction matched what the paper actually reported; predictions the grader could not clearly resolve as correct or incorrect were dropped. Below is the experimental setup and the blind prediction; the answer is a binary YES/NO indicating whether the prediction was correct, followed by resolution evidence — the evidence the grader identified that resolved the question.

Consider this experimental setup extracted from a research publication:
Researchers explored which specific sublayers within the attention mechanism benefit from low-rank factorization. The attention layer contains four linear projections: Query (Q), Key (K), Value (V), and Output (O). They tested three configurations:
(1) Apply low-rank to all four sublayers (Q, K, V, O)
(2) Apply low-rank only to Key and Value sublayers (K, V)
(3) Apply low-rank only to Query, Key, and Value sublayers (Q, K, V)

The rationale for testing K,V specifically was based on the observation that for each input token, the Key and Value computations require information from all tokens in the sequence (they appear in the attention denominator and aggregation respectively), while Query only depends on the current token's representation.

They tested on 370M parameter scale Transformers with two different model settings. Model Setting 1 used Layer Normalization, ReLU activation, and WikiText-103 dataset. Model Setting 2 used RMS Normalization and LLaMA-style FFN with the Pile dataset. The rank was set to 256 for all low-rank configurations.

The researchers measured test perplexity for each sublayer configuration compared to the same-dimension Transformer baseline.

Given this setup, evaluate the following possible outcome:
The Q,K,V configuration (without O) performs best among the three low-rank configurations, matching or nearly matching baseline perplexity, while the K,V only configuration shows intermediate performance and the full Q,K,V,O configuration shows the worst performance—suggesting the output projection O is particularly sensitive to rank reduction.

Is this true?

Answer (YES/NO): NO